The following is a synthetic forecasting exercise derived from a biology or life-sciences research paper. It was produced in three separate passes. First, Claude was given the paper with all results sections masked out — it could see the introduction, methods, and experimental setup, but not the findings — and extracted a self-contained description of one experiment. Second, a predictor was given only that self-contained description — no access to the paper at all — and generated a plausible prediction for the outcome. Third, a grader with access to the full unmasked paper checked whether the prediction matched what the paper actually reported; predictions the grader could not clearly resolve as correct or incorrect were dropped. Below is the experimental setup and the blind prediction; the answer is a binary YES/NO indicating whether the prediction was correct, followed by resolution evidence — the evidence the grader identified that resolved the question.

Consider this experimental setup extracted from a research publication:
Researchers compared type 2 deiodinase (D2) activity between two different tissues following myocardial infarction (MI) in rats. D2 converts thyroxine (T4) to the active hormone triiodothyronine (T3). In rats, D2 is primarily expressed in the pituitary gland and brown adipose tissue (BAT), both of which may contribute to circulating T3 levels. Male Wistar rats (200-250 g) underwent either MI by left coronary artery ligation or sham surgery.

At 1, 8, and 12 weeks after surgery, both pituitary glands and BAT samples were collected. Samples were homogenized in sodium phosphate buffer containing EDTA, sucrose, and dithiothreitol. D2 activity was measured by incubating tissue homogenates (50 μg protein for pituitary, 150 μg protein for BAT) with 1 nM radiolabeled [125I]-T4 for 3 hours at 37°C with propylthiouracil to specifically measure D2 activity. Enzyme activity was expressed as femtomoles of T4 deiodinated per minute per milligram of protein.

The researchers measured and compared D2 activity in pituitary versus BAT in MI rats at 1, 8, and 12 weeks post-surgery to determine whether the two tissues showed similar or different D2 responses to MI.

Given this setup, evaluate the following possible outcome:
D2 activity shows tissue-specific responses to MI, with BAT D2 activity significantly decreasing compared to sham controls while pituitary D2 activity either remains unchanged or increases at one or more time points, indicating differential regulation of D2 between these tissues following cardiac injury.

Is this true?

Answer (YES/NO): NO